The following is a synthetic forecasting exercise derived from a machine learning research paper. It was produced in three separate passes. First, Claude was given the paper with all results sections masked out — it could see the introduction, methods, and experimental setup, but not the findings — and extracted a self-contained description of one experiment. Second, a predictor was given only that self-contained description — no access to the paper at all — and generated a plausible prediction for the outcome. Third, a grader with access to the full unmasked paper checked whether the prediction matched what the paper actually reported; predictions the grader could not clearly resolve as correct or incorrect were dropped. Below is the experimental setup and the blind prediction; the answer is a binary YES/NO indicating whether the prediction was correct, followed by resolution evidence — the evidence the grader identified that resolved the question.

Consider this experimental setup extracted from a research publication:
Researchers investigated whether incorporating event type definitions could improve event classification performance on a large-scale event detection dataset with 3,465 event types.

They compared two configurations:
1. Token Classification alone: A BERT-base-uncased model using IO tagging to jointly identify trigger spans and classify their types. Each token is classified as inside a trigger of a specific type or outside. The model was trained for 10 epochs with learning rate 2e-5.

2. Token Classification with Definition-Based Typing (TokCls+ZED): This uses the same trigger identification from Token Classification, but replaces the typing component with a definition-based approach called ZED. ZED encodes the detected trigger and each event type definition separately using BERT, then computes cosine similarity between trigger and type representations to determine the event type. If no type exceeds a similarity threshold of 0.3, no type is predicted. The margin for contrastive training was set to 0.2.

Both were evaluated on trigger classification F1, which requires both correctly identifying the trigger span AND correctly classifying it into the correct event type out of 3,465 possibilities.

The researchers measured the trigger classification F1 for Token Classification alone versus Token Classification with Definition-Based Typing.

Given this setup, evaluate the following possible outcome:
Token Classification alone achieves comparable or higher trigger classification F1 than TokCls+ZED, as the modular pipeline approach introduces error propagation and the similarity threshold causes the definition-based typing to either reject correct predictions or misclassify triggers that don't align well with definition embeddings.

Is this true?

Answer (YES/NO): NO